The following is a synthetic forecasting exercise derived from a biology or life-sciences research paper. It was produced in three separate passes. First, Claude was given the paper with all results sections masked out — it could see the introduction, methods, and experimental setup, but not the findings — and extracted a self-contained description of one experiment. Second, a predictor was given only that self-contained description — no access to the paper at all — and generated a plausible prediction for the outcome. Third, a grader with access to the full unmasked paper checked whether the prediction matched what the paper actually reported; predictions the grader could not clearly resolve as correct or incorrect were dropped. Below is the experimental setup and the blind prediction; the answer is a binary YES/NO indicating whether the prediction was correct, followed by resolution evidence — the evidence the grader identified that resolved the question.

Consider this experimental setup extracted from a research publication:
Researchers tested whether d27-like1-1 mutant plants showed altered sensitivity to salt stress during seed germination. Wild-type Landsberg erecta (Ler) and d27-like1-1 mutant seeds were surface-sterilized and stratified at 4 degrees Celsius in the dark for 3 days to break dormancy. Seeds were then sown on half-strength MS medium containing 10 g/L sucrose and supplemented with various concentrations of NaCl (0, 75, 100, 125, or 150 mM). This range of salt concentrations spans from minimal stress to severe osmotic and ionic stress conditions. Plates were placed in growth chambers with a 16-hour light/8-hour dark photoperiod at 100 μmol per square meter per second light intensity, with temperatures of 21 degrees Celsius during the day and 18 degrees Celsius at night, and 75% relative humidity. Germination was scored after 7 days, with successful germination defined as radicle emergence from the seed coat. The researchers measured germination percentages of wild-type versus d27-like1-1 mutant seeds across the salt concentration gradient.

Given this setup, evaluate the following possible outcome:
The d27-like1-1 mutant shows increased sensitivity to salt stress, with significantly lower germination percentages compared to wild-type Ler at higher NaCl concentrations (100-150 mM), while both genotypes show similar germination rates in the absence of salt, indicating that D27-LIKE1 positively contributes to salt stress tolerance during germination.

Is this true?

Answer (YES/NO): NO